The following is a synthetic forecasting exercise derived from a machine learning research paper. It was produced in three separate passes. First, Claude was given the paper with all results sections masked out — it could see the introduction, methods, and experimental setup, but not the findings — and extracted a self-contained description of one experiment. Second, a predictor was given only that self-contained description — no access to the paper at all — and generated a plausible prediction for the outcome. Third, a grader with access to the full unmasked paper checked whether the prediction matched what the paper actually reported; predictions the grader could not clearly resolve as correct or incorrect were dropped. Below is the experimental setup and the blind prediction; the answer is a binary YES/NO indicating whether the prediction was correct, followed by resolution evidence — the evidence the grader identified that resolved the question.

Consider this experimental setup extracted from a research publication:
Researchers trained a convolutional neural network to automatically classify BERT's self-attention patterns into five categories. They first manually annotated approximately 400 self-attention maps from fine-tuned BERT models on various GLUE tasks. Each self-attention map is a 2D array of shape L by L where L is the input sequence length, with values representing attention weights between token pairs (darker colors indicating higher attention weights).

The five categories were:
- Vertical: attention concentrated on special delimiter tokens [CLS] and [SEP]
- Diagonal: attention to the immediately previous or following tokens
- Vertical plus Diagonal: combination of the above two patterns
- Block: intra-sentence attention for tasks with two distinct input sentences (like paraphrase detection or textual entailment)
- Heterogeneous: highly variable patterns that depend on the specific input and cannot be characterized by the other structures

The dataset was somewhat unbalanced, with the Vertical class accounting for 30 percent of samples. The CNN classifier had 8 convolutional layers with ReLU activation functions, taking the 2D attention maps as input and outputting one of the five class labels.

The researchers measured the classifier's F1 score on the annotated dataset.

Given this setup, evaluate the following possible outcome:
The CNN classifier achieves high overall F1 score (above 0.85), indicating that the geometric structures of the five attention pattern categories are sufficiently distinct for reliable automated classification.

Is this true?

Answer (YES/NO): YES